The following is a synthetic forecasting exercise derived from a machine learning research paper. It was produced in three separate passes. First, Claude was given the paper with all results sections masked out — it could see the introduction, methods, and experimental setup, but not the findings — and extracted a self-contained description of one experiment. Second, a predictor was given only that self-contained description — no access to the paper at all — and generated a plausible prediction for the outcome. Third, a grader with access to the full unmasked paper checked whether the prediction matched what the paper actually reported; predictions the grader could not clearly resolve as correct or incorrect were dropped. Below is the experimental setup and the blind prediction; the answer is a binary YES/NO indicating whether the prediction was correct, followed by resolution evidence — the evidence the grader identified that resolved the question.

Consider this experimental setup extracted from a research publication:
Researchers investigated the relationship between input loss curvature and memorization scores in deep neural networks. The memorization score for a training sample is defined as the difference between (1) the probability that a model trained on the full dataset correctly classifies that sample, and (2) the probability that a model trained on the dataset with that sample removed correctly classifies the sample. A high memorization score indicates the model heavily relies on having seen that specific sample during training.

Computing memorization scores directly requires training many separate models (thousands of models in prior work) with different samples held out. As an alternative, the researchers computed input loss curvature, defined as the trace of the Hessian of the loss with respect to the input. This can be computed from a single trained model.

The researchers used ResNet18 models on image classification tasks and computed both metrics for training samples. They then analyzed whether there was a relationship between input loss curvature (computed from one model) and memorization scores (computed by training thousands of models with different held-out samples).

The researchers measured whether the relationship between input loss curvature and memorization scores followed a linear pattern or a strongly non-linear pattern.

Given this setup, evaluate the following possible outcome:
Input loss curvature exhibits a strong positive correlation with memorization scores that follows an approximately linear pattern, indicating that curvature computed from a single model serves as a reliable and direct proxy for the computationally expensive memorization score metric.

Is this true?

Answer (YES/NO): YES